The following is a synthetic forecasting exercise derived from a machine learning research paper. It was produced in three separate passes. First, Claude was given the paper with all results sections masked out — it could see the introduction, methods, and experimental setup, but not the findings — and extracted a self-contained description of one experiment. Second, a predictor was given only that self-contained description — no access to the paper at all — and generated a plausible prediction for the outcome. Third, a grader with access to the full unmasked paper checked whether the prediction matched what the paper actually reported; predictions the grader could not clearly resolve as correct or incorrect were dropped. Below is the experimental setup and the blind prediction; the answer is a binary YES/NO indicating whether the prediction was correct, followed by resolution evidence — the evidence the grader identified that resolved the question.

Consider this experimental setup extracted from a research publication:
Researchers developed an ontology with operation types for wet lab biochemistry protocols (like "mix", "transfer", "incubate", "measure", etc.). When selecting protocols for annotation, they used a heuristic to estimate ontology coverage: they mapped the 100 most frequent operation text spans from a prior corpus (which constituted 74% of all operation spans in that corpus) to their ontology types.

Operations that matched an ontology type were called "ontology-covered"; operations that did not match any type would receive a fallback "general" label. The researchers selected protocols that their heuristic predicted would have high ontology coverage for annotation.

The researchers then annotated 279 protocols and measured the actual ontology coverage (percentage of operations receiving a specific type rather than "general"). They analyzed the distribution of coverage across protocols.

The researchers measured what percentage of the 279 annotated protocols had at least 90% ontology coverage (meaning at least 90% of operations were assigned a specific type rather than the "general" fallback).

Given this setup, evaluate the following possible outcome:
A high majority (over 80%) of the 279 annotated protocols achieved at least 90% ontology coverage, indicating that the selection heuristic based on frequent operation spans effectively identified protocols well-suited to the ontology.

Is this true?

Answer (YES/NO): NO